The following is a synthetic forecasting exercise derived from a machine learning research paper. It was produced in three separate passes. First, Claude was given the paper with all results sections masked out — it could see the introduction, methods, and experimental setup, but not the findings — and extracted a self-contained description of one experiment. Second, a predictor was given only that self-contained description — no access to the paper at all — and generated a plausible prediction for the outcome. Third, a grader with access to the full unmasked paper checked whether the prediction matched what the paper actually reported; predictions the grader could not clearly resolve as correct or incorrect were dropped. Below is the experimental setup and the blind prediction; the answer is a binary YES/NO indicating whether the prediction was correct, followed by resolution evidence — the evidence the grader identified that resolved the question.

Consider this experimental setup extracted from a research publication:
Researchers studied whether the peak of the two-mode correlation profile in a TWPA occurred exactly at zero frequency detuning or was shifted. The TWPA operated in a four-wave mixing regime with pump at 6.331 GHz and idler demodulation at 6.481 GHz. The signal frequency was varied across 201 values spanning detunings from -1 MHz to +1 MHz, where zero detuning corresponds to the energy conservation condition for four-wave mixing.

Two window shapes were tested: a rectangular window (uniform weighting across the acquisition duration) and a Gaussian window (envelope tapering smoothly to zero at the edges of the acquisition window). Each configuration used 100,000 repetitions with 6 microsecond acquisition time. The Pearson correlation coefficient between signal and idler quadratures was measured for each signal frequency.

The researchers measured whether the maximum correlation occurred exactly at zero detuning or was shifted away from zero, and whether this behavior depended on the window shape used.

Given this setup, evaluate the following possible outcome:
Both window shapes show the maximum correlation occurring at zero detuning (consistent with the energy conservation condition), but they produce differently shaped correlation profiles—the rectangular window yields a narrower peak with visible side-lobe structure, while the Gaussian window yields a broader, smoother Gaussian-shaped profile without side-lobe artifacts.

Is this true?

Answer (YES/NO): YES